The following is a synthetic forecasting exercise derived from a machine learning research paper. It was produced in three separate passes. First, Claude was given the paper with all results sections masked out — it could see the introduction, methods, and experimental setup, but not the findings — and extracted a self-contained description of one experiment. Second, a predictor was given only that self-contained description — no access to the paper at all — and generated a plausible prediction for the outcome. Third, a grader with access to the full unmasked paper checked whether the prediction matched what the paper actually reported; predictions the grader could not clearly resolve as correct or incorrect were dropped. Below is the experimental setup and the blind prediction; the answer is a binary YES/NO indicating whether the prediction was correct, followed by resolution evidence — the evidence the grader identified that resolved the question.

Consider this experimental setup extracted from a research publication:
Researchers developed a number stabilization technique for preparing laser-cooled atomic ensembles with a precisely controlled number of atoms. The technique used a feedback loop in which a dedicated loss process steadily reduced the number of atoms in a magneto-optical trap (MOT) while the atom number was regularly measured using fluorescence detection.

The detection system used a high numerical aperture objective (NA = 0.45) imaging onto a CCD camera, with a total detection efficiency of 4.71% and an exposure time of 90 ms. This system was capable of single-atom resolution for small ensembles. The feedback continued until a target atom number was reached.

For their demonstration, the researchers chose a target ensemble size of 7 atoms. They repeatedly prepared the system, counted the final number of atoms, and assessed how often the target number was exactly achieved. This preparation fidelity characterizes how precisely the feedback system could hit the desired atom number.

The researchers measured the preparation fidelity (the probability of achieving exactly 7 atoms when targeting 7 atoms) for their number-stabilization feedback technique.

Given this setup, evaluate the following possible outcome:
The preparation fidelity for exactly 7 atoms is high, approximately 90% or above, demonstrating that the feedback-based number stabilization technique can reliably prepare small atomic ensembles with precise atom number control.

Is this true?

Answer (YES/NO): YES